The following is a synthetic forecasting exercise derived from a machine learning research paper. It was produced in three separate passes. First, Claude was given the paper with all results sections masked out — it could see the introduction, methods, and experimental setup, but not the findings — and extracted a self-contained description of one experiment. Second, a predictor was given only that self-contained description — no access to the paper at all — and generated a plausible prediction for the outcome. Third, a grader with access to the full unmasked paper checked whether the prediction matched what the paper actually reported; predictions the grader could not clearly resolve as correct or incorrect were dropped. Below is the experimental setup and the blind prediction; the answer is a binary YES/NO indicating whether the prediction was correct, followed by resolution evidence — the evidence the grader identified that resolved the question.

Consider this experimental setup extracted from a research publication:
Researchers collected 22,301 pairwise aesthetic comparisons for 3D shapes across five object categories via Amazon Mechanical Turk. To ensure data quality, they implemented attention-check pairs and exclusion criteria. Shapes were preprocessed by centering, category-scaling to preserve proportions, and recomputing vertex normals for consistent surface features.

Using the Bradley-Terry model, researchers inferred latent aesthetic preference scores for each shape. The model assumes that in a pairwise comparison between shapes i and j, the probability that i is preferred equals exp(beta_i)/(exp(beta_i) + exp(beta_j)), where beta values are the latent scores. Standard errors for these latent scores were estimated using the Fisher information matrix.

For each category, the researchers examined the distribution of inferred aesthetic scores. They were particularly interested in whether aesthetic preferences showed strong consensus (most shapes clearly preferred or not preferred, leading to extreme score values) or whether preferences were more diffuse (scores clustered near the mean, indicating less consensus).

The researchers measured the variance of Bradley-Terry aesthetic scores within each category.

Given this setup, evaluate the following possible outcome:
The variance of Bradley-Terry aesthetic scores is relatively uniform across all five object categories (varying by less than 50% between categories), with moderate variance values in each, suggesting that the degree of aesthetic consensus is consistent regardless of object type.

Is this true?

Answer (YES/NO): NO